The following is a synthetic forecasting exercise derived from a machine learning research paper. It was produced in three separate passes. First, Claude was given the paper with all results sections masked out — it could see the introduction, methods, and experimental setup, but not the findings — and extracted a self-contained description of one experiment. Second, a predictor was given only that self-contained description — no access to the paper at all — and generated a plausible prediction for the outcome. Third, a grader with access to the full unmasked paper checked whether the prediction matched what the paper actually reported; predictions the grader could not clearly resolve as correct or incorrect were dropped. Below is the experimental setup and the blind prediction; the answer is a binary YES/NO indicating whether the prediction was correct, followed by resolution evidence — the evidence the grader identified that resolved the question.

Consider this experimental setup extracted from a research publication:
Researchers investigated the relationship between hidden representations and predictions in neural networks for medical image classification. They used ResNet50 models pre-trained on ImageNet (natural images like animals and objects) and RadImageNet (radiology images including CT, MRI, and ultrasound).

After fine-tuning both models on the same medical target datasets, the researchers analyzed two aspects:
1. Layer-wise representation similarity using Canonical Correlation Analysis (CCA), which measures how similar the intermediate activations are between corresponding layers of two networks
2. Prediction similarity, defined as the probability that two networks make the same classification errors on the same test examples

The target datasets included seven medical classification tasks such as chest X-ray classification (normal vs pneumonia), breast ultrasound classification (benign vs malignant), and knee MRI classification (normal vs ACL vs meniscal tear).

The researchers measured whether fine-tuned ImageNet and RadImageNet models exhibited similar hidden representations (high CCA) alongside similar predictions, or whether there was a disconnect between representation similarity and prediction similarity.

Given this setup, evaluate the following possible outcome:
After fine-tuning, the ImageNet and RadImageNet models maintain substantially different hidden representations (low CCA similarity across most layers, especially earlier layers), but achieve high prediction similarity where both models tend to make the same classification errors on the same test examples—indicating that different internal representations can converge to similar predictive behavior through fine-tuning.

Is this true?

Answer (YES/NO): NO